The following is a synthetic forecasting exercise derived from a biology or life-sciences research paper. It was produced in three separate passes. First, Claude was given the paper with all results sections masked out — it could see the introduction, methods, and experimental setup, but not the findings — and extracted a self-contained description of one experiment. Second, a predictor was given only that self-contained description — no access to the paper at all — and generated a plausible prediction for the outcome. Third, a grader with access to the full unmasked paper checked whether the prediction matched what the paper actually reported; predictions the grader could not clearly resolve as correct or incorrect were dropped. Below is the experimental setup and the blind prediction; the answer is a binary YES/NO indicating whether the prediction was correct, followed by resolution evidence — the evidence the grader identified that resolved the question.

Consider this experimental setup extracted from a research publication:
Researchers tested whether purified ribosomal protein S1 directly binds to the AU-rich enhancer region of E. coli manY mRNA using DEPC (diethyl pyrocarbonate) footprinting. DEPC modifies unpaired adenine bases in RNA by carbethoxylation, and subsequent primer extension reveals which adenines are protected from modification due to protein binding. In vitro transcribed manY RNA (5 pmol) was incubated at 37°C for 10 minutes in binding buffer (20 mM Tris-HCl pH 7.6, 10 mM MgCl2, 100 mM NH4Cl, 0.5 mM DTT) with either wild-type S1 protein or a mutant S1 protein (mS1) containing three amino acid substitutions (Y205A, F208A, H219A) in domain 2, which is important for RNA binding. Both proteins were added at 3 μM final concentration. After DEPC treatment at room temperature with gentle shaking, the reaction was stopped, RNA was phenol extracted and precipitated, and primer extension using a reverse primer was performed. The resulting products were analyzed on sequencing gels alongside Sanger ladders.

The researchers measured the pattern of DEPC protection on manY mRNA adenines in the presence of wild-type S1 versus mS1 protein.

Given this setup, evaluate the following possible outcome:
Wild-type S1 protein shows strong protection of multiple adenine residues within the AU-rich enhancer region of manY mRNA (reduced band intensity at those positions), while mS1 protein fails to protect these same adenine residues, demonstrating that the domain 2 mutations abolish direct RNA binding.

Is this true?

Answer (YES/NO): NO